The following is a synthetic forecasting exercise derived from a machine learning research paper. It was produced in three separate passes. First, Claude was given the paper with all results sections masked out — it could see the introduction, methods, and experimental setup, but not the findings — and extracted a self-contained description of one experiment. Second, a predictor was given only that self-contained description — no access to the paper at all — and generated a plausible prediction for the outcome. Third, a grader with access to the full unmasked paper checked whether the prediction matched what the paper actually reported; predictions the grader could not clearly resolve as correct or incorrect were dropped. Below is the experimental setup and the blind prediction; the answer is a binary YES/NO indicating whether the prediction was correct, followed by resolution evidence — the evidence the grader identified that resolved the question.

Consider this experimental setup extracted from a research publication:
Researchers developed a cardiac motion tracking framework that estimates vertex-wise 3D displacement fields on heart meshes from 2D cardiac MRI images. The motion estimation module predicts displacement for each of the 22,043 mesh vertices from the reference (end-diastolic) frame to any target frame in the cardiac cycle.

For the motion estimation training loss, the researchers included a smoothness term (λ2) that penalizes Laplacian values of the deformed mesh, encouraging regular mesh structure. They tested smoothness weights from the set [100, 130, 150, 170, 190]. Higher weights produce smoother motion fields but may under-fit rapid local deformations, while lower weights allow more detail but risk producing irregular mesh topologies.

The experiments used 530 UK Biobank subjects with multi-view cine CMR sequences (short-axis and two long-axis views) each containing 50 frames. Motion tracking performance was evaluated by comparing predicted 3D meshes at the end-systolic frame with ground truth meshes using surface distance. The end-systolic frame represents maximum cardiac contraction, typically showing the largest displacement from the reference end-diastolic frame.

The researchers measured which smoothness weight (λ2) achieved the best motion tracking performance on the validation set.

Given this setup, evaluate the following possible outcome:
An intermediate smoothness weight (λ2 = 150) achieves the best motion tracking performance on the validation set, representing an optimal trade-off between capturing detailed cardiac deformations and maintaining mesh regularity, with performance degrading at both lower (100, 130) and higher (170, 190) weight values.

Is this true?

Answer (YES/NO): YES